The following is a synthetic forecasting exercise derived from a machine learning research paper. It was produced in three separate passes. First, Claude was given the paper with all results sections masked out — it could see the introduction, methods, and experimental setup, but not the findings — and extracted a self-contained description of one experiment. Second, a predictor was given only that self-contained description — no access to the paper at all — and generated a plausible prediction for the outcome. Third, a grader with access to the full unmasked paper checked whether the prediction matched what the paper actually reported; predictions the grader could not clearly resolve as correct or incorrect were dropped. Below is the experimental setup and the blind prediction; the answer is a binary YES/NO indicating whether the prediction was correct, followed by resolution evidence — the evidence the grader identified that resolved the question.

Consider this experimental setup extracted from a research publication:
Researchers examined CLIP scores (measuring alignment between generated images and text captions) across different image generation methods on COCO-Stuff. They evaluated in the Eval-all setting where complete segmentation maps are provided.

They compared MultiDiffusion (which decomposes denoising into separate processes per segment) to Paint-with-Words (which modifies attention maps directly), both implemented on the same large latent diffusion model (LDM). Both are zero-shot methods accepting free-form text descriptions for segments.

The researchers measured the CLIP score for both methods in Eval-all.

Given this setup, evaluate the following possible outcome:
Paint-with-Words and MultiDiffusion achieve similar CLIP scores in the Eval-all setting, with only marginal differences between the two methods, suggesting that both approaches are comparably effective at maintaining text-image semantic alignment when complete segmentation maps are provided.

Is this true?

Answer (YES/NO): NO